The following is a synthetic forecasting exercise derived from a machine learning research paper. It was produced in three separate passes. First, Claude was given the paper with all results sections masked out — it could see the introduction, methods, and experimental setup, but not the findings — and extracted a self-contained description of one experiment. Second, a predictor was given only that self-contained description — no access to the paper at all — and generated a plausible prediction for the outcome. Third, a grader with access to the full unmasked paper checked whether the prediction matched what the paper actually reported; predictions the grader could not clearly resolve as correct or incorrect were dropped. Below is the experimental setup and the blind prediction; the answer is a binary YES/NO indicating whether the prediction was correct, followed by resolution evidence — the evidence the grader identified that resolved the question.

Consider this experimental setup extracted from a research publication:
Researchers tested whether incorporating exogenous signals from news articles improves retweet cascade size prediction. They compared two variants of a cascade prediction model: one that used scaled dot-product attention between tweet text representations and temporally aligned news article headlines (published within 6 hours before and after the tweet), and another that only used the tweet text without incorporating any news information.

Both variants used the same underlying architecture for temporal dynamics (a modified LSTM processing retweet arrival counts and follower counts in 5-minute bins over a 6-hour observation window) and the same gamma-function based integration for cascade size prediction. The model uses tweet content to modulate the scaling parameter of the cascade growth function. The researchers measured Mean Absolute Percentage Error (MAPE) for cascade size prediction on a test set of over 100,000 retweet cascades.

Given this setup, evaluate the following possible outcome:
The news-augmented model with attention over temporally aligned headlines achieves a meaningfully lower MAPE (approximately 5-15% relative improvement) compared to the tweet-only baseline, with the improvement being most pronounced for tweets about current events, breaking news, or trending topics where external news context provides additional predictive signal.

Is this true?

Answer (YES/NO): NO